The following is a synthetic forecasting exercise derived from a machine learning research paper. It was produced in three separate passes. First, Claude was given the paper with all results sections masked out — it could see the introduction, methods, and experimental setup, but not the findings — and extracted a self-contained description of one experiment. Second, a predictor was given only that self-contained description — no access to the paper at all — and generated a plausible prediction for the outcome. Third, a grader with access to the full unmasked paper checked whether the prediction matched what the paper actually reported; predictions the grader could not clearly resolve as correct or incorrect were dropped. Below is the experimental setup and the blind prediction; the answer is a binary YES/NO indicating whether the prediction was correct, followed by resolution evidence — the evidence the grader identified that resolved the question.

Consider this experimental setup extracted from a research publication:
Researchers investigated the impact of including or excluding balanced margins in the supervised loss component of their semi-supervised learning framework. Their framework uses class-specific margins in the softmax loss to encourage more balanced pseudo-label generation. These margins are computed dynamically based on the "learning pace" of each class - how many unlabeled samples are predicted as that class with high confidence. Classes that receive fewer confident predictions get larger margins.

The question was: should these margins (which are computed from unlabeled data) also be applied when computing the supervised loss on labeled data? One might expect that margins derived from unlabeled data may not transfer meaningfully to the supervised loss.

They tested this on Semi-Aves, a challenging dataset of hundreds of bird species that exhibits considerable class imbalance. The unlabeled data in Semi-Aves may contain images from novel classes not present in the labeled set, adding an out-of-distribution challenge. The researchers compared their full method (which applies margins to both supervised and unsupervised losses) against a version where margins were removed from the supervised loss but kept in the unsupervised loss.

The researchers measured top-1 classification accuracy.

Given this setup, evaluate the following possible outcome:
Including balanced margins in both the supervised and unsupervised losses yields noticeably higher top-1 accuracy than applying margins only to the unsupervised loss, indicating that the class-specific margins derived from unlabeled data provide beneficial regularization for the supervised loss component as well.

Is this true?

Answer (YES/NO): YES